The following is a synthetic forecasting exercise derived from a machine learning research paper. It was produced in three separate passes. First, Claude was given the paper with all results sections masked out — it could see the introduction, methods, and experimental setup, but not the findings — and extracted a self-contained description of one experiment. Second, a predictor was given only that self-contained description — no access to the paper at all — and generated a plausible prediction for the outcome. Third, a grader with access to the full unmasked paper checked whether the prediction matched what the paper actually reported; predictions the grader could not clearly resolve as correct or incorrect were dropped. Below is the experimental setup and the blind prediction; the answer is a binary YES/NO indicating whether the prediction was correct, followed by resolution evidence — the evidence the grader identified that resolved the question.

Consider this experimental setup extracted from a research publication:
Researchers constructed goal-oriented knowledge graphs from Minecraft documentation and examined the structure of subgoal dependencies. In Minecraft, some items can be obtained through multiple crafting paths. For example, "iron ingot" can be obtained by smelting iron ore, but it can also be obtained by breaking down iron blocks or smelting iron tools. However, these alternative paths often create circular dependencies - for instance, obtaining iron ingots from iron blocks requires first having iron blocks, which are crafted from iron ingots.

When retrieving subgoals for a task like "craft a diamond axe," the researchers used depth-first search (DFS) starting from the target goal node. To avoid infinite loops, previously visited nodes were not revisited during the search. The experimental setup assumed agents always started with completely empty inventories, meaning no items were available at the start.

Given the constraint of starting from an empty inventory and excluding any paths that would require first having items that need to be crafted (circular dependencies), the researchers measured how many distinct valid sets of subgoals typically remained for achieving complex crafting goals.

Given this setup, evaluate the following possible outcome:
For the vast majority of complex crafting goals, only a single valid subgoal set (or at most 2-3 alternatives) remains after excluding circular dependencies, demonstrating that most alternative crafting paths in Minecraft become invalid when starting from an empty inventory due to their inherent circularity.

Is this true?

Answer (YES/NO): YES